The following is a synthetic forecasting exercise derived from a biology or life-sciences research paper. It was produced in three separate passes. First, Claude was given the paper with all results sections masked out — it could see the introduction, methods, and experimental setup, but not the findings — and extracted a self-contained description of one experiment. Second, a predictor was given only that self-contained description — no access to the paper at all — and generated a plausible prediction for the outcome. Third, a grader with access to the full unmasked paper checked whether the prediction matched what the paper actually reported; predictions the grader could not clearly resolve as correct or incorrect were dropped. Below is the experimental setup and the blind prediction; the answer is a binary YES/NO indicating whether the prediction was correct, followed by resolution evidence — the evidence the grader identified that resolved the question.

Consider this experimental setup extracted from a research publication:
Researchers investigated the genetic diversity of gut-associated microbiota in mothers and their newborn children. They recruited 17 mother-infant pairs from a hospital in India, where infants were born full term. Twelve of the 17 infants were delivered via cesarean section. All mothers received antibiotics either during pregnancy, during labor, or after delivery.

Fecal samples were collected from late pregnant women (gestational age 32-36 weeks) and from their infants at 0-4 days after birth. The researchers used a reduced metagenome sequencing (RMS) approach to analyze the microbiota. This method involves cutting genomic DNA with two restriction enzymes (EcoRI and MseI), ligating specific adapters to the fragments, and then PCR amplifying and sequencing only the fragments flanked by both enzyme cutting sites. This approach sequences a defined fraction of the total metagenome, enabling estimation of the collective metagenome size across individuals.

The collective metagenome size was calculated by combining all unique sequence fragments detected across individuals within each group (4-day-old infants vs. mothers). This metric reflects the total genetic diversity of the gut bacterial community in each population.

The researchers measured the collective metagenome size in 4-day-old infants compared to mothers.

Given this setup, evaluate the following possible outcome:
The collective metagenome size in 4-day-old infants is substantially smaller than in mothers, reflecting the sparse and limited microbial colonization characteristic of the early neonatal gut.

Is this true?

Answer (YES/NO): YES